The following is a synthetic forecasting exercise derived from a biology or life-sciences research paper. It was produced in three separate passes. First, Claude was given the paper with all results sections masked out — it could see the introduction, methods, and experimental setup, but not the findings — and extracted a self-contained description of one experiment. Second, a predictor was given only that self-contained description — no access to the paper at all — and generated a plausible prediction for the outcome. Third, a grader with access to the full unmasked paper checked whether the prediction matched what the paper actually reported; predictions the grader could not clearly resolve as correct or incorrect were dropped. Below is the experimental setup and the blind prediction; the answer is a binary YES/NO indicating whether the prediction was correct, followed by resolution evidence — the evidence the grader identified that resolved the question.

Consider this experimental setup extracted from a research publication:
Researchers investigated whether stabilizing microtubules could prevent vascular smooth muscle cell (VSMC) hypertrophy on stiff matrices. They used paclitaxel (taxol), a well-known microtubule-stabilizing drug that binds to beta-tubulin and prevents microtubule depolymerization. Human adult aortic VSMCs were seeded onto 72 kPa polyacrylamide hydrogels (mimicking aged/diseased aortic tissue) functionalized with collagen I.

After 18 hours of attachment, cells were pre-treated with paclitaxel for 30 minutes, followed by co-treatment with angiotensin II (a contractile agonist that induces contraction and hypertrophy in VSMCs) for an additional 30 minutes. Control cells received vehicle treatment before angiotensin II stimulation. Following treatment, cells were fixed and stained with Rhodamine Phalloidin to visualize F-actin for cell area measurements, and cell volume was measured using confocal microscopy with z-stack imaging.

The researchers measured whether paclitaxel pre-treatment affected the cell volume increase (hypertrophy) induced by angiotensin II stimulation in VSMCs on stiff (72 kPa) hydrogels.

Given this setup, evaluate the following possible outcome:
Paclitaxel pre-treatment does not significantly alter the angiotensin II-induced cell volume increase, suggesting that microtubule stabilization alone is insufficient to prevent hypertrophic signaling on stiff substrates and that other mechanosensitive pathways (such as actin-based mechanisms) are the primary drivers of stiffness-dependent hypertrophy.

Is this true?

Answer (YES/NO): NO